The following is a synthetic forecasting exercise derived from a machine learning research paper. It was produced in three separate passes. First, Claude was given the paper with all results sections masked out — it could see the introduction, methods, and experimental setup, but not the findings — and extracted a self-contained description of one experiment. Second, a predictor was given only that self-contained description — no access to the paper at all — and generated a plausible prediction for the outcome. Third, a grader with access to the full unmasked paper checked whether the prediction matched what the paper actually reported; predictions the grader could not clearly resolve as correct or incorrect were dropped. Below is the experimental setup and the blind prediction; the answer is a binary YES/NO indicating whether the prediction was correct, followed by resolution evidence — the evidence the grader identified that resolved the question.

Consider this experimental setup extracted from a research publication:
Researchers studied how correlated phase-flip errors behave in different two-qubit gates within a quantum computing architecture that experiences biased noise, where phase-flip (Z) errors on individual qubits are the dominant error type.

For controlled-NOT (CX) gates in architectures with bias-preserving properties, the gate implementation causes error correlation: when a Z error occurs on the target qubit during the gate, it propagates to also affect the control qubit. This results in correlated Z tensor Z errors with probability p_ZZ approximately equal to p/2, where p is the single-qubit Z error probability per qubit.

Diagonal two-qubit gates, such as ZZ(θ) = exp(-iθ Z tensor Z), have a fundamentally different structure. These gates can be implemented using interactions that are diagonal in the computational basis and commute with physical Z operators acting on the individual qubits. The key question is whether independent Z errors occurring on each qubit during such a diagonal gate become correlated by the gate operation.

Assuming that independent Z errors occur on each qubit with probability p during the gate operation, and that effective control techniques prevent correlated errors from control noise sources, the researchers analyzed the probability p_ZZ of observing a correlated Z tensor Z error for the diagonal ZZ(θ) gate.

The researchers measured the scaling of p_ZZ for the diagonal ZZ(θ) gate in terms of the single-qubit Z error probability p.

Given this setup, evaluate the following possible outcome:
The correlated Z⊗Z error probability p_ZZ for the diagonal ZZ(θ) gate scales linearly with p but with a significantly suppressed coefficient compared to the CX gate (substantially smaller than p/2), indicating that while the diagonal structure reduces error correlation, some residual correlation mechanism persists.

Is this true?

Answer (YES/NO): NO